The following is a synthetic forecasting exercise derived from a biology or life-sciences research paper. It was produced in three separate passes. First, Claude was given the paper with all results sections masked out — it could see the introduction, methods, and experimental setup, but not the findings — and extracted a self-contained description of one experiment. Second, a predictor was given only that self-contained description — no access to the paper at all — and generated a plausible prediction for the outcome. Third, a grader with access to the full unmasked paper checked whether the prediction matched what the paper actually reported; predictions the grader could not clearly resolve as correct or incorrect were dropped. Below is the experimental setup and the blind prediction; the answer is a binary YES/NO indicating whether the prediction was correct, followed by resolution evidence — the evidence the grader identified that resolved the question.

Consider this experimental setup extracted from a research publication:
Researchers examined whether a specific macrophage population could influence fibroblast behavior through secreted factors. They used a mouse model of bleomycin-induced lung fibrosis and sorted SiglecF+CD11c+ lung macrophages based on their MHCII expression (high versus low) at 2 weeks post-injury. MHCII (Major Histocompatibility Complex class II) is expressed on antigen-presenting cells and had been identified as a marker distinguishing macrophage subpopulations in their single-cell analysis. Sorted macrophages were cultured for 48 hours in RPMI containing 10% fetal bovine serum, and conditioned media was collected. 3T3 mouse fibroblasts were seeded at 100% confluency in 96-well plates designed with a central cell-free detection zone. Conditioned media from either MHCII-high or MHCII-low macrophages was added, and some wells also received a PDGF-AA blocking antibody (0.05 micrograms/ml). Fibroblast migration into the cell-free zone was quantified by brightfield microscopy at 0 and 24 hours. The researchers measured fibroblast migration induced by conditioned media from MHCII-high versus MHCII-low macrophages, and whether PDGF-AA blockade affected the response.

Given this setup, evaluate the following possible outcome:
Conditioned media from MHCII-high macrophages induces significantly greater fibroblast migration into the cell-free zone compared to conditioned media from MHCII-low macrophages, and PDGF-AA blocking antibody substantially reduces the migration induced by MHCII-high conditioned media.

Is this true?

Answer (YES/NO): YES